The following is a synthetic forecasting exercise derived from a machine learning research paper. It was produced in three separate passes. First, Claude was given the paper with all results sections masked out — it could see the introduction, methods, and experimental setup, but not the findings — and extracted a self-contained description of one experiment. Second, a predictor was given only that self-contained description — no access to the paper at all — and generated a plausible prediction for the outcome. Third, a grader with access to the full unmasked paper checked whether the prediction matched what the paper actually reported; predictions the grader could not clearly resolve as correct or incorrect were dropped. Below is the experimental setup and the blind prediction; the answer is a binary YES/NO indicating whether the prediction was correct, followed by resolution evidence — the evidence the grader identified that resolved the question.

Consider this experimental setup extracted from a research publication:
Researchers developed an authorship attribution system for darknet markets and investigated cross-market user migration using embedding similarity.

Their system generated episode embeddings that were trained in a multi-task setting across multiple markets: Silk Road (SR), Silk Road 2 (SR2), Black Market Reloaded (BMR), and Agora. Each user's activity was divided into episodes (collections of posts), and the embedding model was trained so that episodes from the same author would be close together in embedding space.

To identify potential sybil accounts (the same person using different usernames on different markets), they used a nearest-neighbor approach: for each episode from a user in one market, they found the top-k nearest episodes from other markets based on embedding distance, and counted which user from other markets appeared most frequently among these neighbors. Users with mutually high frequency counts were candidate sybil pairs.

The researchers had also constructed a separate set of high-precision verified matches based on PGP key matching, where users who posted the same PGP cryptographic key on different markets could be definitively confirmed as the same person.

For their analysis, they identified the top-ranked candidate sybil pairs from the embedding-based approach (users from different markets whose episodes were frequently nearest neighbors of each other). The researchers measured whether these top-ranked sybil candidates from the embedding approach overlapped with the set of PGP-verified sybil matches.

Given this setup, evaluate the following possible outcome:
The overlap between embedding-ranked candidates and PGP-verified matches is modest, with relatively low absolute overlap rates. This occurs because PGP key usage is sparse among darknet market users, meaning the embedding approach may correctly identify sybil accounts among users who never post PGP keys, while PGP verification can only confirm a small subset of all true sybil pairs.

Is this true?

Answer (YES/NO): NO